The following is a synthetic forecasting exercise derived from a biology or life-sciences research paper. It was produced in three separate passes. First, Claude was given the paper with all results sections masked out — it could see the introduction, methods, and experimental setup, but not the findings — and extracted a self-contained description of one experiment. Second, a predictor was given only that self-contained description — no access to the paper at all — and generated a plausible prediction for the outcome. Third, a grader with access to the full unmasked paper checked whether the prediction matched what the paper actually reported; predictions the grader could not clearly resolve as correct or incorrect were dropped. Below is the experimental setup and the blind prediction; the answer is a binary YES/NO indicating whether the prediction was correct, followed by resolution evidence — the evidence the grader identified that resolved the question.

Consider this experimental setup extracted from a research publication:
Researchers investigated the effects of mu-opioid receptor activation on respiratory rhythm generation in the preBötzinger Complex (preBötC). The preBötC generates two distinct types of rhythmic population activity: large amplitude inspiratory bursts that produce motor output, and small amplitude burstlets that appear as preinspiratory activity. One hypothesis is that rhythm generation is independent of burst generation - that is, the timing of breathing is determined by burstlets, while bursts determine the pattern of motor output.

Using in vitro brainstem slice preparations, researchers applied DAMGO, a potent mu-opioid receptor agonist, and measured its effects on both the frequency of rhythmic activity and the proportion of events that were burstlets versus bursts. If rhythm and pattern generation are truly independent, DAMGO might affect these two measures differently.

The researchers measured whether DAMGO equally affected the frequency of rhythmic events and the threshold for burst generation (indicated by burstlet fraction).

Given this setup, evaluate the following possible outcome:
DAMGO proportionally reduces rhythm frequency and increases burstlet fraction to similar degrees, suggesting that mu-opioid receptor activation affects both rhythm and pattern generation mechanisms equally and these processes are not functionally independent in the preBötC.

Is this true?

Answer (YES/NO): NO